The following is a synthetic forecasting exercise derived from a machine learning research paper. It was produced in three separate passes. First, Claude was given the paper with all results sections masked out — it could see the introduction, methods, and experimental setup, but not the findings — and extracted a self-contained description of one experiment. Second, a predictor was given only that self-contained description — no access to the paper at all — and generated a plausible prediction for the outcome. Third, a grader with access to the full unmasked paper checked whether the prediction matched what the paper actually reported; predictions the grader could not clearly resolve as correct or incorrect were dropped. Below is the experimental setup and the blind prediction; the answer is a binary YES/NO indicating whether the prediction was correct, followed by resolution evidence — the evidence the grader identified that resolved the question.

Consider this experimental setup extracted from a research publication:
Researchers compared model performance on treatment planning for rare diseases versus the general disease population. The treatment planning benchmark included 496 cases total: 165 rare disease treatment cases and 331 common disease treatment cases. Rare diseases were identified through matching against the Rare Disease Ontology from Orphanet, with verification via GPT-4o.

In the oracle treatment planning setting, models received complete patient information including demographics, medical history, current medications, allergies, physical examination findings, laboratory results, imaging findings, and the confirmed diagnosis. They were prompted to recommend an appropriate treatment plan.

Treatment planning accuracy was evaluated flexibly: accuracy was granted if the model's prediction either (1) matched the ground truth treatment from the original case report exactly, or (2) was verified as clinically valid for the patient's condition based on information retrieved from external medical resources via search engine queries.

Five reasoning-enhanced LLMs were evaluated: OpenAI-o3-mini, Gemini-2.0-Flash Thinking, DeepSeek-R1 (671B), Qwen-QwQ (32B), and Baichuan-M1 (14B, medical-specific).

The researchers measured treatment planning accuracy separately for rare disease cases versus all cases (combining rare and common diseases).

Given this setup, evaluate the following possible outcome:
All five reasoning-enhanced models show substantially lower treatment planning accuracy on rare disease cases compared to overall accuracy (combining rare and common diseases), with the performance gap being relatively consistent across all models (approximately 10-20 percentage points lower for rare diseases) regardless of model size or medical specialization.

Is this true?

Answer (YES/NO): NO